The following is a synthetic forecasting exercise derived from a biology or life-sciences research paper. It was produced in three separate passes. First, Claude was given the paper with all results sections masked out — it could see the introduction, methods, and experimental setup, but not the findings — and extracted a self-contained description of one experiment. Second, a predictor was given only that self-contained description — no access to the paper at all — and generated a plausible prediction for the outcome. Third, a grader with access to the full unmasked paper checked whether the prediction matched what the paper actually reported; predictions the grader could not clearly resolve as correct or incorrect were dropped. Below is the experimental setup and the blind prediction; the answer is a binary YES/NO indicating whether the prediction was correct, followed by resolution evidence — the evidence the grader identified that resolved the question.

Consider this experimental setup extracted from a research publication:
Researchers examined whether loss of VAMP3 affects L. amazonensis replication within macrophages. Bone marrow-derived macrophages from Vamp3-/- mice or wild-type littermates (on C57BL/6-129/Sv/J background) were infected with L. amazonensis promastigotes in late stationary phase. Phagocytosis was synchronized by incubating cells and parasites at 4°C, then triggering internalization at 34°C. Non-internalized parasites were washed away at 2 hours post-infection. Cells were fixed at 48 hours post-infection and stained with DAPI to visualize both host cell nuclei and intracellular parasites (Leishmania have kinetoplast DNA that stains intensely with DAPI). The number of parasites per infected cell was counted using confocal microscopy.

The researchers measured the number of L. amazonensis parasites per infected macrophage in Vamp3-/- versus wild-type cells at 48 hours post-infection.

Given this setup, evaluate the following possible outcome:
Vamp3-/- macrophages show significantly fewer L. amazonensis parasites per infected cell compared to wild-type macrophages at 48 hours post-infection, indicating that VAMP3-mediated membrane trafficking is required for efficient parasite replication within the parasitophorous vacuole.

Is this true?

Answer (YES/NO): NO